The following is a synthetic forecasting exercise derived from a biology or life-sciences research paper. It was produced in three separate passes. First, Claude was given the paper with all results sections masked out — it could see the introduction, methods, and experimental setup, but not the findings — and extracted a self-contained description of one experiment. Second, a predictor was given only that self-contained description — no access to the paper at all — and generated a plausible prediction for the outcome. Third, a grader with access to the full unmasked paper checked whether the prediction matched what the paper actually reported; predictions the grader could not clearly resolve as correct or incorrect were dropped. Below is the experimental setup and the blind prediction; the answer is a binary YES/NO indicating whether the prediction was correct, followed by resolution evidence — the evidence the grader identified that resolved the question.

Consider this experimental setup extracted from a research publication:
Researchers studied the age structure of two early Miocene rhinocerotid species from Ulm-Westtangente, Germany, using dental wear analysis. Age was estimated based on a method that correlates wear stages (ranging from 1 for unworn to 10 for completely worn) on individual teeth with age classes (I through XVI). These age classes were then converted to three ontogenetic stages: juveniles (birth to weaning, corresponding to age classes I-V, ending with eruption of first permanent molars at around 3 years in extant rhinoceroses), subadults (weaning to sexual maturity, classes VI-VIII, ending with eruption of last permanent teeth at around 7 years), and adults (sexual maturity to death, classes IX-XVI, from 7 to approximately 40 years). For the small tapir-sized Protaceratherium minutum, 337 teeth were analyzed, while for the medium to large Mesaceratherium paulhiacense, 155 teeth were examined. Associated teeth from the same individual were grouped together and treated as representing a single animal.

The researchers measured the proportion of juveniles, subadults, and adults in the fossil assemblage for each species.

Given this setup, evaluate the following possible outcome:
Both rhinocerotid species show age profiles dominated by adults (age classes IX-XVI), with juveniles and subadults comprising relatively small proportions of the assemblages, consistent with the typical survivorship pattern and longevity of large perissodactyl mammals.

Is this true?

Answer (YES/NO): YES